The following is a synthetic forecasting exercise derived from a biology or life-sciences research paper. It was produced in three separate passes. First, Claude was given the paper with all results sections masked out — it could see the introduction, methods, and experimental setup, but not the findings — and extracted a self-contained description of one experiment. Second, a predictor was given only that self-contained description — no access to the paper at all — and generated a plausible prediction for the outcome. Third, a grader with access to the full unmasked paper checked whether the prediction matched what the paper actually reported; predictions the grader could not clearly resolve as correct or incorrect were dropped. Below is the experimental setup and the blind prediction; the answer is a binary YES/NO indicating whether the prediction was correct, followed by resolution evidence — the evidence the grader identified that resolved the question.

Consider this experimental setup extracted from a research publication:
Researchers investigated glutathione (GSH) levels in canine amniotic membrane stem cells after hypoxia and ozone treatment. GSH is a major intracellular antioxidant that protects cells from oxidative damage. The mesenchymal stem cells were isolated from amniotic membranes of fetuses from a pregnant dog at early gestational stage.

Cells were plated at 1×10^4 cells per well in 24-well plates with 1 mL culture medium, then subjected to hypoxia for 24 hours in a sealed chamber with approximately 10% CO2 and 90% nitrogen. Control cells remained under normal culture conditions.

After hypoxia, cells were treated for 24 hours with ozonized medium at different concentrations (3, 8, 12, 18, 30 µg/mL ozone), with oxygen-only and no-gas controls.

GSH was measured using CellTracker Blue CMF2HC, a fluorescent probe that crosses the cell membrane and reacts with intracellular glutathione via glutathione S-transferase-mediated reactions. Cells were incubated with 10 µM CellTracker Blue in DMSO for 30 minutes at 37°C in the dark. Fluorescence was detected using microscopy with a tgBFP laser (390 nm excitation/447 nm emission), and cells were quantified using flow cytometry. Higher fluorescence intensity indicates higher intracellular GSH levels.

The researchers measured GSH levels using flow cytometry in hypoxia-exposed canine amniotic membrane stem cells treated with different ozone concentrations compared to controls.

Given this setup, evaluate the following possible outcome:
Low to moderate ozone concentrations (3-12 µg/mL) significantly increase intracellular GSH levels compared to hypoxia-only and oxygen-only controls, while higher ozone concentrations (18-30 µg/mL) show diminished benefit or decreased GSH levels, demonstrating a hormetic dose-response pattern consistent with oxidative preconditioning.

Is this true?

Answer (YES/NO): NO